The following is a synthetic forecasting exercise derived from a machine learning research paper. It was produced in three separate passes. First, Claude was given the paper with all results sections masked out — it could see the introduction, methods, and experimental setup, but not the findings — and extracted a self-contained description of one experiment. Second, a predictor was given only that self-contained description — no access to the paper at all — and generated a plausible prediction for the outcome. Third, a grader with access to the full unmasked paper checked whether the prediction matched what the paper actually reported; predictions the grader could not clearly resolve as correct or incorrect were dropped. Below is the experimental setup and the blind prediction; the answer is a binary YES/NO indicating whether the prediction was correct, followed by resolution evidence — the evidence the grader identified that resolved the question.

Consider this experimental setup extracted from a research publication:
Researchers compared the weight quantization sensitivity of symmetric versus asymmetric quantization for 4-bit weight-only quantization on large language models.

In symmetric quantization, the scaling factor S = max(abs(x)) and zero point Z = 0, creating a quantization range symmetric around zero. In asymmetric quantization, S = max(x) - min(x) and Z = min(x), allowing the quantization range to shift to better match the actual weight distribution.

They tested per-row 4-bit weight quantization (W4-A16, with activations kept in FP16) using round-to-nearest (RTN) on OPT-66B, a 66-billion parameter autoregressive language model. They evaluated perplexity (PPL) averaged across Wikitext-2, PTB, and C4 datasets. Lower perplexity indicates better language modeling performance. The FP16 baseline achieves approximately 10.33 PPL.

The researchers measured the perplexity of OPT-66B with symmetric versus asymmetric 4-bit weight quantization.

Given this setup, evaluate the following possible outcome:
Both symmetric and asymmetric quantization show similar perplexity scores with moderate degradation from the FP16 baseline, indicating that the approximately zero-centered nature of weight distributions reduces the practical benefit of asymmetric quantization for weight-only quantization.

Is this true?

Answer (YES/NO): NO